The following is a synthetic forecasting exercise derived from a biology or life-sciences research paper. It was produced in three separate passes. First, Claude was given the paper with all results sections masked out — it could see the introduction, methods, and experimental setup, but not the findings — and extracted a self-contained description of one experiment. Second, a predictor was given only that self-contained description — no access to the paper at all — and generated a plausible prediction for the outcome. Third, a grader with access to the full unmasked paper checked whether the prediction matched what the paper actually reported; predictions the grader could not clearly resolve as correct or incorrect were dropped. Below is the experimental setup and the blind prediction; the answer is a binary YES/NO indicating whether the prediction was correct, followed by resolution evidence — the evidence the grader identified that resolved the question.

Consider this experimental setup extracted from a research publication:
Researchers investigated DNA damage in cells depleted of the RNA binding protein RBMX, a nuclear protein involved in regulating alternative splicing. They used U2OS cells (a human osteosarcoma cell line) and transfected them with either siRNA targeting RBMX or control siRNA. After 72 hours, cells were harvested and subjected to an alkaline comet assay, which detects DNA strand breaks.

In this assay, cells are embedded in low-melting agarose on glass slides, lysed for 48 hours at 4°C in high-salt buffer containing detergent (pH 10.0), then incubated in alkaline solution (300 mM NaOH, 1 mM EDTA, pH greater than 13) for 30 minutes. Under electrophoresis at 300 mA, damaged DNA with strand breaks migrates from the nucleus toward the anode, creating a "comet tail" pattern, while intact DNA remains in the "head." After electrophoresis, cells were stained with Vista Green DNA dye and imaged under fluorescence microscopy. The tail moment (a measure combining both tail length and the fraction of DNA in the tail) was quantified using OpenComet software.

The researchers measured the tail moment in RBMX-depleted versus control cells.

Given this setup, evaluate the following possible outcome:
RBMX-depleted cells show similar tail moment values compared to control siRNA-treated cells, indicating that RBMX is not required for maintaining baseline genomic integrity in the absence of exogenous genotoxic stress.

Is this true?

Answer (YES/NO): NO